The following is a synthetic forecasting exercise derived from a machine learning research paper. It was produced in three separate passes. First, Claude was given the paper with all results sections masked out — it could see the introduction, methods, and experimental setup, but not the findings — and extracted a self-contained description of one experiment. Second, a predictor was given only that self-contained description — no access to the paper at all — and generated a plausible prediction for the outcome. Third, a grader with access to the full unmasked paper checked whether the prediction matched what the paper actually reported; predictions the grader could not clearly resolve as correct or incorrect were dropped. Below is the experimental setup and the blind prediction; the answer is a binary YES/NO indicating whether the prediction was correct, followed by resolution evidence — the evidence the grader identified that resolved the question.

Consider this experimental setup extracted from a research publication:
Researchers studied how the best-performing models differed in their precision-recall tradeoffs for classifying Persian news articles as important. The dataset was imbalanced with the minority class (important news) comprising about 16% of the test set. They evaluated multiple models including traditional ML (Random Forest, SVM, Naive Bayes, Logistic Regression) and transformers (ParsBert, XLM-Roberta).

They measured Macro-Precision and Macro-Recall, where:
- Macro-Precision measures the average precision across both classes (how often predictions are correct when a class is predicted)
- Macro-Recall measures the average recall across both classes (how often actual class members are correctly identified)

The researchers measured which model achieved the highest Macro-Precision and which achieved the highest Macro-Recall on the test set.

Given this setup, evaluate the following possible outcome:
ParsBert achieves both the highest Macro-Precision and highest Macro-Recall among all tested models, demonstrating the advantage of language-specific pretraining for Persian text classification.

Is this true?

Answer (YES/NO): NO